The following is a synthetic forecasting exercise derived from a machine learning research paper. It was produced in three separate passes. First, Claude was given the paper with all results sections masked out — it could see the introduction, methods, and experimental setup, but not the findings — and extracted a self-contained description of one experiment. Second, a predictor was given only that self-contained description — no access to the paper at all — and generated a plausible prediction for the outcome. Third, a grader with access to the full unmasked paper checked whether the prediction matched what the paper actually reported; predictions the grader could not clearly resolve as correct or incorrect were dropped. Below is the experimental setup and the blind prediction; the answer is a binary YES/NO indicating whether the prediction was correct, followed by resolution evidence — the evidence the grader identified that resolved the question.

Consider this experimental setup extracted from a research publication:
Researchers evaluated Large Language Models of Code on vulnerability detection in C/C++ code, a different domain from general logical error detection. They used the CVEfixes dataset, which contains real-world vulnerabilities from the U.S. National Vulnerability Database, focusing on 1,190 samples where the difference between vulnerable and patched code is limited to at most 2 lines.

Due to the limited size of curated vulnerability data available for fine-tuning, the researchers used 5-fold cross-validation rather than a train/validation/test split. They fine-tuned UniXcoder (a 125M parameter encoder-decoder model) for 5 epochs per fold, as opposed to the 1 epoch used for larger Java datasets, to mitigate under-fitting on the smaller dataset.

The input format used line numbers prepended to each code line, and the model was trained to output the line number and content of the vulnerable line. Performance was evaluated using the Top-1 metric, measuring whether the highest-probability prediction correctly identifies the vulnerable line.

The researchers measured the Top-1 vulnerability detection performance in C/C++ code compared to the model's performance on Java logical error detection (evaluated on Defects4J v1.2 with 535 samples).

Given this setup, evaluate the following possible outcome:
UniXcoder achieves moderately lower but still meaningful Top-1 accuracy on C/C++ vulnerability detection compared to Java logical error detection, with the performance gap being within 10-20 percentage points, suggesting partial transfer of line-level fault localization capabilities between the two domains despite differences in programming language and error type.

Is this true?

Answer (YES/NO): NO